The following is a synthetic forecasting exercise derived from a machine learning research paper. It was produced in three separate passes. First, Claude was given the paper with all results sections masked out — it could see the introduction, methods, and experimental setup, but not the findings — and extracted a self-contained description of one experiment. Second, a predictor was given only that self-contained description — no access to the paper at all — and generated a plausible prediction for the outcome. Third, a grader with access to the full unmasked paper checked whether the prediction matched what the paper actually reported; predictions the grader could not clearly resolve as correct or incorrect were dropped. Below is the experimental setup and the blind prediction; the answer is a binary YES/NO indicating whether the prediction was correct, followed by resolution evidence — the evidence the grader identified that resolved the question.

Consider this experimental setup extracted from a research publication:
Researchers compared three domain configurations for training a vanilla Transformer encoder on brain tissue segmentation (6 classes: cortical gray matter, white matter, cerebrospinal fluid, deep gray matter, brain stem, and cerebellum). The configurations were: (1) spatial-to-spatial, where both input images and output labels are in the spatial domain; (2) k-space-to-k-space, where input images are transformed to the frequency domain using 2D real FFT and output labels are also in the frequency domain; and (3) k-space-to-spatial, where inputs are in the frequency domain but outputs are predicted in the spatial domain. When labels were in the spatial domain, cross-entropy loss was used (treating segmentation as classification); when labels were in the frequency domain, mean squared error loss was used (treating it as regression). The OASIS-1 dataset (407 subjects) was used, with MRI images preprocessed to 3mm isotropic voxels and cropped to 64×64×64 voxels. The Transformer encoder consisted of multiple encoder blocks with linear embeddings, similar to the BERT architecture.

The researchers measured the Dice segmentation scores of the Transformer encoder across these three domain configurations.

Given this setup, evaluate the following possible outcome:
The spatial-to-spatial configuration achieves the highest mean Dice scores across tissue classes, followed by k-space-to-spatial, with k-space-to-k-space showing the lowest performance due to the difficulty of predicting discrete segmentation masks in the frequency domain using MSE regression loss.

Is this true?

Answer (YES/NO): NO